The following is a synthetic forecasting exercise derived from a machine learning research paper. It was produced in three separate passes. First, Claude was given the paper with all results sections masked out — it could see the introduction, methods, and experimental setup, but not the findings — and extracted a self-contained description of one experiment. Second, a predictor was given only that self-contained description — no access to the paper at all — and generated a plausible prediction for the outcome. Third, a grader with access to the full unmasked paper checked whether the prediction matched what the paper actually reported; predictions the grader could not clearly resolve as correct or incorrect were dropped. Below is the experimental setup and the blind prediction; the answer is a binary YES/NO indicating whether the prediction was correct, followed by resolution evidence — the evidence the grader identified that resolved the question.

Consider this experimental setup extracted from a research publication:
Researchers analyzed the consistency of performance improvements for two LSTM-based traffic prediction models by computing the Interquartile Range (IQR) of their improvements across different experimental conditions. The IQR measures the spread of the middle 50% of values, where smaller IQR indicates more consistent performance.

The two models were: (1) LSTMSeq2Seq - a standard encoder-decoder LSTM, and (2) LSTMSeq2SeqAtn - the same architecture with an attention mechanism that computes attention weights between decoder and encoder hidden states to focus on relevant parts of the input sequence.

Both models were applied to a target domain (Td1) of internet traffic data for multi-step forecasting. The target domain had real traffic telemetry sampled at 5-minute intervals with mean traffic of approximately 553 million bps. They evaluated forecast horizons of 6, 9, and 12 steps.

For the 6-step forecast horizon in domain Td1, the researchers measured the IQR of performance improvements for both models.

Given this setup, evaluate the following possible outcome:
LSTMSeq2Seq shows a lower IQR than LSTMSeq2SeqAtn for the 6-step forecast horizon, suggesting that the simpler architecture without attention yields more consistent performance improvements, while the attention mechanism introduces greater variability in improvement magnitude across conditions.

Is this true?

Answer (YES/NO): NO